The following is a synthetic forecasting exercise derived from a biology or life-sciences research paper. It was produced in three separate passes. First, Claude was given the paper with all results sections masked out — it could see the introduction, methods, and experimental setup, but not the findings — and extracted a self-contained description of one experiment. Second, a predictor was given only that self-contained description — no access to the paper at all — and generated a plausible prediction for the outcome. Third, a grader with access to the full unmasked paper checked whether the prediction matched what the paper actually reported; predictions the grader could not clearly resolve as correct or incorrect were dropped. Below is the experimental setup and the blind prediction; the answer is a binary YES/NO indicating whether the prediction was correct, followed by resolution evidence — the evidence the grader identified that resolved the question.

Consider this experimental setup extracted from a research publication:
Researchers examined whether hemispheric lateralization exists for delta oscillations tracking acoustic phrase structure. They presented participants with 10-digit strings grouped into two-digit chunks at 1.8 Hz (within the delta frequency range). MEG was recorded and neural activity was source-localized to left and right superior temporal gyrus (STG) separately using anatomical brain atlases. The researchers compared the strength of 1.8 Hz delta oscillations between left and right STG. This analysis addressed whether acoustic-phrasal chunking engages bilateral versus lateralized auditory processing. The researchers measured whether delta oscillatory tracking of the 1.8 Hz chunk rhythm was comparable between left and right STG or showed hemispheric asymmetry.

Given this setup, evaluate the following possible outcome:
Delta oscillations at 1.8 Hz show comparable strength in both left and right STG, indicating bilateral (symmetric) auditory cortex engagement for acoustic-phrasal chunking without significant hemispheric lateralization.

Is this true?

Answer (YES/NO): YES